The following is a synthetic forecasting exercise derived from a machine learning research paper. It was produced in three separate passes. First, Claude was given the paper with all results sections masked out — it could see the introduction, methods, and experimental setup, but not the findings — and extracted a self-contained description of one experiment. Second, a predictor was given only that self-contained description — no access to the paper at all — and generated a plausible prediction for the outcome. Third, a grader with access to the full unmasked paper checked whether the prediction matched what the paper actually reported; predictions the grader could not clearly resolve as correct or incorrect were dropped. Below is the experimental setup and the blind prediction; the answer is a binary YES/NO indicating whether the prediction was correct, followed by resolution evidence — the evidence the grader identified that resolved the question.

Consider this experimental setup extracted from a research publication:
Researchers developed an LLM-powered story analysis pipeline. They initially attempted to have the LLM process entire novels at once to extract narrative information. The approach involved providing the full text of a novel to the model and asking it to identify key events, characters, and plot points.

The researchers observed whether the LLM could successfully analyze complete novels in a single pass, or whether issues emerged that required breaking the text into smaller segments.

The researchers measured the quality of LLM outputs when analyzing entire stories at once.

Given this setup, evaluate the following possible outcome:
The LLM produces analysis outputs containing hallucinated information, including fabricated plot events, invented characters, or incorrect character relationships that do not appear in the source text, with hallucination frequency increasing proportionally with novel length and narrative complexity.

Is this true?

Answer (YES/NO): NO